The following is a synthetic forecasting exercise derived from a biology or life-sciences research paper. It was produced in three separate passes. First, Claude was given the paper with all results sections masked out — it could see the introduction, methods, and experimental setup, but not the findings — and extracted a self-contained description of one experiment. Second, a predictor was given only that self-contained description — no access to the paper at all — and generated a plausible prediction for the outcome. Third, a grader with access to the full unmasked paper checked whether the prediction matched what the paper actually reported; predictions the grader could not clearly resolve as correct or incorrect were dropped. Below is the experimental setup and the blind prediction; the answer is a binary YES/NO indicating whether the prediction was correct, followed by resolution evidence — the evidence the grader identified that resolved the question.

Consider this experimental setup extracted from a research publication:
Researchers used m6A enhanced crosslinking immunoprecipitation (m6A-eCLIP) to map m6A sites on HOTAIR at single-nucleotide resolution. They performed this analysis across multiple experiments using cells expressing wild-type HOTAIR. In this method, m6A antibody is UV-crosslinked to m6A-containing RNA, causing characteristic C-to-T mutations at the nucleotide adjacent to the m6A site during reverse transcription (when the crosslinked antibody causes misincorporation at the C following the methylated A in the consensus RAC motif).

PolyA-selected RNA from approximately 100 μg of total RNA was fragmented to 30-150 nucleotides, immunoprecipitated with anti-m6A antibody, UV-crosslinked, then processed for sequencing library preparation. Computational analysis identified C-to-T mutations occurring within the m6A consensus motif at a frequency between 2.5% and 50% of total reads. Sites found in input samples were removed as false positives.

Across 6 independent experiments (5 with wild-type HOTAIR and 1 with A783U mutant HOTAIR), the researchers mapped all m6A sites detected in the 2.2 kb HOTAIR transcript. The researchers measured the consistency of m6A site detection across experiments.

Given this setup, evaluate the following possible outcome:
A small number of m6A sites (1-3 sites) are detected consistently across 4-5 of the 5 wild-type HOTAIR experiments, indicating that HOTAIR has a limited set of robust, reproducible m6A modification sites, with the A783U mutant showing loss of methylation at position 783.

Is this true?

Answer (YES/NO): NO